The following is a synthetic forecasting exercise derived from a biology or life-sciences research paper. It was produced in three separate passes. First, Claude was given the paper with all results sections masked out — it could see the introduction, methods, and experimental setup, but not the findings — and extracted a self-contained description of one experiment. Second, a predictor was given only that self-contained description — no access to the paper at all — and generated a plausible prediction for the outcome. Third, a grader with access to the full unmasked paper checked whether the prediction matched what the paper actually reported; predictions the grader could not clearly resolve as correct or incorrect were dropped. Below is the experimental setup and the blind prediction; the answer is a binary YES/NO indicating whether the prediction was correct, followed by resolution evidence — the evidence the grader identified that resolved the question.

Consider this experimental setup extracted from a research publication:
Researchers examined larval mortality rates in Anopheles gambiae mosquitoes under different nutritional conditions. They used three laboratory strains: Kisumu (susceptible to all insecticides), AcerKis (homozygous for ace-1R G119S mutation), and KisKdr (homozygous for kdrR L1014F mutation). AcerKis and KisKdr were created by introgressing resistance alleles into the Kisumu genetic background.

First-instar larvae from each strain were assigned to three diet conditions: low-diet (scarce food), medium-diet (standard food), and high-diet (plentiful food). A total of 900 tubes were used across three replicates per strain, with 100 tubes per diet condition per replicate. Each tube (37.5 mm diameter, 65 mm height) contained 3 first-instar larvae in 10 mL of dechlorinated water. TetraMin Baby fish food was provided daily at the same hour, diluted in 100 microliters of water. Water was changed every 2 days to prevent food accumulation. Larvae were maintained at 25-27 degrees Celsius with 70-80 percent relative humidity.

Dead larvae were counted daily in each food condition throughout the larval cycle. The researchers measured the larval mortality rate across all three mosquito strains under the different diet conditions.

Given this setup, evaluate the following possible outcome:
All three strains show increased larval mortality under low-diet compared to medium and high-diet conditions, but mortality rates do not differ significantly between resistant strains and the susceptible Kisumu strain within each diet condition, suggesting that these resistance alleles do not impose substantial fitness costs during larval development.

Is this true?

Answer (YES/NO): NO